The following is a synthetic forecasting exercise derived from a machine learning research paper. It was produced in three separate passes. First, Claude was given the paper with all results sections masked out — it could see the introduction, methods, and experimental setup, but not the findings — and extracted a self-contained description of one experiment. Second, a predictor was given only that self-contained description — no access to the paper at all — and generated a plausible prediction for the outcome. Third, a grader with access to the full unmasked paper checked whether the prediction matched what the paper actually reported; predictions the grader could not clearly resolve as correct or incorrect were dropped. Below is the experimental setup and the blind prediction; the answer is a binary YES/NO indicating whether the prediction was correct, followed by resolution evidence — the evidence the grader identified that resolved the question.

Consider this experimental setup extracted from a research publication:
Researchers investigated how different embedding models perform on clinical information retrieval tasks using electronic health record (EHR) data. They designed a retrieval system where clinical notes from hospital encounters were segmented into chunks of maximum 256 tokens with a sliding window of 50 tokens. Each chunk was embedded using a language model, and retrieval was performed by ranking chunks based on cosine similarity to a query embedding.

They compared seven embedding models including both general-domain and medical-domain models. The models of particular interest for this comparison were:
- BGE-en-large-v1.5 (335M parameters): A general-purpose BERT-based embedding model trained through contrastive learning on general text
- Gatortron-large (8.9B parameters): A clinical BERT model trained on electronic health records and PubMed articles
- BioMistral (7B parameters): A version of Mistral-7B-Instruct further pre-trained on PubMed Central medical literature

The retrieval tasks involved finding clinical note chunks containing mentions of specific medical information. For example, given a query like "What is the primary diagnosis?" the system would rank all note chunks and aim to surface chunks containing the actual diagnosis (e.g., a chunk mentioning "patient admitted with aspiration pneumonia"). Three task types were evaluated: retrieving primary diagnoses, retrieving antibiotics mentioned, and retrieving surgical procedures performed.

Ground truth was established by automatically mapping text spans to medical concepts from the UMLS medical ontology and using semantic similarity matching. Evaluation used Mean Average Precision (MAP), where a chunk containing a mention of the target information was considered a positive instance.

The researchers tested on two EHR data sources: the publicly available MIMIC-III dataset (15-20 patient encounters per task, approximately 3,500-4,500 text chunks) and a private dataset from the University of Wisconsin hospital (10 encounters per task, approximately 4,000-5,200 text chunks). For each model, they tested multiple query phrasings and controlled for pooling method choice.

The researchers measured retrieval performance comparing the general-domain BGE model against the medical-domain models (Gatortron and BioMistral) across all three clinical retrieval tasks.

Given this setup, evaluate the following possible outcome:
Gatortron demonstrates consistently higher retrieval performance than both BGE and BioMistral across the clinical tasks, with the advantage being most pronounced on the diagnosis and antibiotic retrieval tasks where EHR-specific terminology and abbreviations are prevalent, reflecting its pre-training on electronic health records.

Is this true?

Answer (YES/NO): NO